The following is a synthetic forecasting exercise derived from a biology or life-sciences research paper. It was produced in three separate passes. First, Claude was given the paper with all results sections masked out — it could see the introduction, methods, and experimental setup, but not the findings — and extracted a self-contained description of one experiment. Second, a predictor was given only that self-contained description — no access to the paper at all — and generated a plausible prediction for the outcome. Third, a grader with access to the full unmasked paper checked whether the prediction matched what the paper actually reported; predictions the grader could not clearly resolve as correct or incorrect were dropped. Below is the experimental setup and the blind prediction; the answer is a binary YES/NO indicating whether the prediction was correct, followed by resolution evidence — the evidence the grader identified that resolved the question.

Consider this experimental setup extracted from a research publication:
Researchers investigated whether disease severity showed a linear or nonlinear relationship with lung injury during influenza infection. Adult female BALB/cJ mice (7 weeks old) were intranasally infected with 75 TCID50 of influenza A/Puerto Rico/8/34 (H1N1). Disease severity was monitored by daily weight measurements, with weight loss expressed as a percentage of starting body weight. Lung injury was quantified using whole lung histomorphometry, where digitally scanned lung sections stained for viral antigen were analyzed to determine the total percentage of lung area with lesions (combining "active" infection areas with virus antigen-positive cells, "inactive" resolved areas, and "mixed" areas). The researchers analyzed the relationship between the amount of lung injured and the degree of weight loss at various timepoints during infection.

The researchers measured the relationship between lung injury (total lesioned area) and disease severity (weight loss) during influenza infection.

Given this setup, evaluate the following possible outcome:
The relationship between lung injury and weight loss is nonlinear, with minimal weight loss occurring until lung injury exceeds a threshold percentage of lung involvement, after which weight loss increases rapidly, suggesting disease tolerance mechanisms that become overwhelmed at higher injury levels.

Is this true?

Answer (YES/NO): YES